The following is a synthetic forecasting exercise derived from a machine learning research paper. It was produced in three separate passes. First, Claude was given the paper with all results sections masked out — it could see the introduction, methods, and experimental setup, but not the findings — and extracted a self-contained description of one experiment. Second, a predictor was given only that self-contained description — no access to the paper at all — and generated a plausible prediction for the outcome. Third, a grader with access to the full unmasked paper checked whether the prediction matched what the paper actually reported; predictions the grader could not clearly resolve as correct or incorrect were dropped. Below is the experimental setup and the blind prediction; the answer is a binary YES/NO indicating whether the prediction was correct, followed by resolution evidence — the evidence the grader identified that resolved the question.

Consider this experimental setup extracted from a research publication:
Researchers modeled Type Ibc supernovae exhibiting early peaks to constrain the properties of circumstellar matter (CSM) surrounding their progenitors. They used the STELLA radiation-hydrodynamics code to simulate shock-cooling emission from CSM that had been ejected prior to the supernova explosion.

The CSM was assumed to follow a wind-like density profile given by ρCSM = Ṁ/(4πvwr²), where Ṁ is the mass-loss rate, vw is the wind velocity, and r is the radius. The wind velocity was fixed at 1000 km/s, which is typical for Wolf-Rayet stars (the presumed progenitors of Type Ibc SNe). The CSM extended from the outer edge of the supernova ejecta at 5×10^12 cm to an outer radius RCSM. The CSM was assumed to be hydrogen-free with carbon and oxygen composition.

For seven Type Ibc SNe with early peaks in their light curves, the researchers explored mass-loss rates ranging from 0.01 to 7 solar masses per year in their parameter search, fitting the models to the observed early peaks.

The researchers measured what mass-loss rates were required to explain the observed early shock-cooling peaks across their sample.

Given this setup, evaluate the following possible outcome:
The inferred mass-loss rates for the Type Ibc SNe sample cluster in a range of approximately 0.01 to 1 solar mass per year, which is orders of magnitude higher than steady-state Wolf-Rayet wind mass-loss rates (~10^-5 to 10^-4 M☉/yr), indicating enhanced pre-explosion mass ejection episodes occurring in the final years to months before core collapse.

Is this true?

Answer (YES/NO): NO